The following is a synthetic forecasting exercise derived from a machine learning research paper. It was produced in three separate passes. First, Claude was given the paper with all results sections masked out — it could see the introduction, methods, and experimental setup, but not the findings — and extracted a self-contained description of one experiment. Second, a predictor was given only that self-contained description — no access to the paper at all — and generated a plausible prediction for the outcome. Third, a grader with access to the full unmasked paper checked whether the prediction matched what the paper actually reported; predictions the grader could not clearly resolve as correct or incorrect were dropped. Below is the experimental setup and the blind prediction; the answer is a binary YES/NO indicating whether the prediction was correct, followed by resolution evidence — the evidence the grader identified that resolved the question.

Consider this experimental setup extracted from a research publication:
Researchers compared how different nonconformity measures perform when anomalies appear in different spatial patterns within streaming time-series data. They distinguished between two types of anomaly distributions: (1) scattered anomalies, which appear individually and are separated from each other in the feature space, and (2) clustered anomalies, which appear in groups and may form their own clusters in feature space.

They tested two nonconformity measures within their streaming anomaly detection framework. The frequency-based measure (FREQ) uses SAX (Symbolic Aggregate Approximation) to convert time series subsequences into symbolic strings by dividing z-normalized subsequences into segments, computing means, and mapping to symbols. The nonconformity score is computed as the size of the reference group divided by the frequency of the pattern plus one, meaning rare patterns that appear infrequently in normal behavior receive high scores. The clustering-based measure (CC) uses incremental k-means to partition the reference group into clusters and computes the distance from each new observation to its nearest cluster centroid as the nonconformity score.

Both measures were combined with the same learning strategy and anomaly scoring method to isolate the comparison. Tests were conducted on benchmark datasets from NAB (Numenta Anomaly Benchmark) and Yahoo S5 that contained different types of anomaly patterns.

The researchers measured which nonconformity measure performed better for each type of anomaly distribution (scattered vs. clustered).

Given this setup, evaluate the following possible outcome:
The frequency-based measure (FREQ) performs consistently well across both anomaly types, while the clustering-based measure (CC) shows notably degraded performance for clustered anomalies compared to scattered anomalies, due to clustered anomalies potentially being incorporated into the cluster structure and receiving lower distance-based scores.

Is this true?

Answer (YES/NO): NO